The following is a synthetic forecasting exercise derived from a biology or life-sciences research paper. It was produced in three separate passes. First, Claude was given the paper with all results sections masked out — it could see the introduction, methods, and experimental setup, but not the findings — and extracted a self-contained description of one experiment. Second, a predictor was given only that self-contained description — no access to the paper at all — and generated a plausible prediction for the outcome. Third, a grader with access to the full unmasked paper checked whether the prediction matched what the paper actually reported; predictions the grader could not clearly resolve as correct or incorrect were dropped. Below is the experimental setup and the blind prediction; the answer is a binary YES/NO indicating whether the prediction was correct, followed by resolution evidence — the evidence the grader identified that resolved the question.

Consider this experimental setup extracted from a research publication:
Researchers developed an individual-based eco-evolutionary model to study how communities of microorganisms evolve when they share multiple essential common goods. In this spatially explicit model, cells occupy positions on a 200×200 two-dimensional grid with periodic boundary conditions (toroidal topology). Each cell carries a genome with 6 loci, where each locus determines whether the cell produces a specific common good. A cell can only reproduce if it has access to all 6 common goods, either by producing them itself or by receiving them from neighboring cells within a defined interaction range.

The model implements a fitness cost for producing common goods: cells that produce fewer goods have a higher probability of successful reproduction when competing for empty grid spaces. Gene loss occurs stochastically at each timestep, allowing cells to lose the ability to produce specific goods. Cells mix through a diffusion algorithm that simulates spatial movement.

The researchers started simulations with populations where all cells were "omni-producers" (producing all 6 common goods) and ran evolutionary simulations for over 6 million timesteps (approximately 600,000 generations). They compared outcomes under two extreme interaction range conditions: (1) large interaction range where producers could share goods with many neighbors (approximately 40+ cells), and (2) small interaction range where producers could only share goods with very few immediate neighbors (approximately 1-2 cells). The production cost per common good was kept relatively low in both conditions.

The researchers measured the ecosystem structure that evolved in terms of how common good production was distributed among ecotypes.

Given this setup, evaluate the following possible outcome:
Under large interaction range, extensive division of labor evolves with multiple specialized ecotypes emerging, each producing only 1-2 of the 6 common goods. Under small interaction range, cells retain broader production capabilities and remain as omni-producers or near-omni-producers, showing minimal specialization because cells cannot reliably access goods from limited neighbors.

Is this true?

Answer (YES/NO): NO